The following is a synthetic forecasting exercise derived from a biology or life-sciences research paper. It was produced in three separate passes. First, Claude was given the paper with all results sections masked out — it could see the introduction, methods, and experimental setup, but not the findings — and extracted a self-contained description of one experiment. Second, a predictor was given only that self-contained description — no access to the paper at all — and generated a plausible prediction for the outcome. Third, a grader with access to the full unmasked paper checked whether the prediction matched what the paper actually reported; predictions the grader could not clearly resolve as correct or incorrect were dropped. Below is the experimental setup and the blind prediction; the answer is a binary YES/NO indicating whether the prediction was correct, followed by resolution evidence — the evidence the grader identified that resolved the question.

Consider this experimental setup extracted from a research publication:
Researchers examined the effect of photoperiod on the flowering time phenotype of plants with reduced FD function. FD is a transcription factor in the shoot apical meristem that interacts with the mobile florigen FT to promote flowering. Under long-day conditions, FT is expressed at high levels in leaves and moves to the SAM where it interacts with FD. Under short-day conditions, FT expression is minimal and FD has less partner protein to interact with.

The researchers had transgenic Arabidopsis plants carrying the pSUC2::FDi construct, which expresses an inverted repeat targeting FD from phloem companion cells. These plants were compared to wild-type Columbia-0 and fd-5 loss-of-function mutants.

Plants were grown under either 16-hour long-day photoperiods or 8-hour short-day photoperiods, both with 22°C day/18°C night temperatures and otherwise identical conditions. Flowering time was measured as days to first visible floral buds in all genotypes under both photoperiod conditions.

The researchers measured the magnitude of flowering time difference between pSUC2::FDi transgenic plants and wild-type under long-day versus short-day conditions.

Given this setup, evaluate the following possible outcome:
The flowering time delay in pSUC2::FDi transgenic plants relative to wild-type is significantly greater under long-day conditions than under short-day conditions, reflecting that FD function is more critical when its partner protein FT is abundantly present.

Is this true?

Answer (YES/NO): YES